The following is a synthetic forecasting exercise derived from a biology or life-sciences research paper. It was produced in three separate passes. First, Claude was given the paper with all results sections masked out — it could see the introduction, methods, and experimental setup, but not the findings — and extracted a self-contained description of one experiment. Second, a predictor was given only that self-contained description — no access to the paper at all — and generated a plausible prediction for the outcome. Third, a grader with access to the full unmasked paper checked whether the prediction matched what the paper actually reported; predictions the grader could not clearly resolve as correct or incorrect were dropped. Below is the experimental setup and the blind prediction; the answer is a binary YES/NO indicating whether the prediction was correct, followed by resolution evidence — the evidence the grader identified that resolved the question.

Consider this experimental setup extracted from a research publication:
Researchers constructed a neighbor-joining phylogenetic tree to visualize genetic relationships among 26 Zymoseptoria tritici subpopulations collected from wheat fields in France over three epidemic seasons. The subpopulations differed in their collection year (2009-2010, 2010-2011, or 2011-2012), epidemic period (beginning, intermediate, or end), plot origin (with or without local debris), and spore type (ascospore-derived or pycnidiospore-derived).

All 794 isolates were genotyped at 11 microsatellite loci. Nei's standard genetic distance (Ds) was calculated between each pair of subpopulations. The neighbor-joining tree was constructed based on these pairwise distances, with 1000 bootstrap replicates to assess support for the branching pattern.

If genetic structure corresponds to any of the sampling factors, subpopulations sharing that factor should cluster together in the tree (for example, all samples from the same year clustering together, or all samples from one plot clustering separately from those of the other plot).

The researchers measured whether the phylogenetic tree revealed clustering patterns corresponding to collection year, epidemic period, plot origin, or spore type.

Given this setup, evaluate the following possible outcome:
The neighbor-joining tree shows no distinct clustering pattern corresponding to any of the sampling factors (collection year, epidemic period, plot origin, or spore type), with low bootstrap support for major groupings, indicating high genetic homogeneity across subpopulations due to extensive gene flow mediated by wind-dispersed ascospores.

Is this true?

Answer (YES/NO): YES